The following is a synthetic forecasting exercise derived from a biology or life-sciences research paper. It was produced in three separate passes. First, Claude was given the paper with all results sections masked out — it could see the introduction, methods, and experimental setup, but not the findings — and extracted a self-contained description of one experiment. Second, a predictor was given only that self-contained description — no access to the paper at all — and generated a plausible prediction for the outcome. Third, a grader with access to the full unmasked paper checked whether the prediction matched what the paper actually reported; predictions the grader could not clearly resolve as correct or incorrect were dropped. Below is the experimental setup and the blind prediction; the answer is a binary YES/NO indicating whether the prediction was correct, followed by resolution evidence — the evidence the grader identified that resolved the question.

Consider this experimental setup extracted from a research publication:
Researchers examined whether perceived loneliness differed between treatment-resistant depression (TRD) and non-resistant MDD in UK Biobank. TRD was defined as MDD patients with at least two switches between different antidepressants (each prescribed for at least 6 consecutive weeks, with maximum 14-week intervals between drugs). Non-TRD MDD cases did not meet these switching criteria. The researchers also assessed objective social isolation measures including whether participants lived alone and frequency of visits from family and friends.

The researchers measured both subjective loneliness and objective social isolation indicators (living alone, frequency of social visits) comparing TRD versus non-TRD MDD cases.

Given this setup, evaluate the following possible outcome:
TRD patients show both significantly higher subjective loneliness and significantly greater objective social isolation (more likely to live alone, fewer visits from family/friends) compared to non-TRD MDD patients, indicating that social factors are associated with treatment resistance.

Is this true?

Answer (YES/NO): NO